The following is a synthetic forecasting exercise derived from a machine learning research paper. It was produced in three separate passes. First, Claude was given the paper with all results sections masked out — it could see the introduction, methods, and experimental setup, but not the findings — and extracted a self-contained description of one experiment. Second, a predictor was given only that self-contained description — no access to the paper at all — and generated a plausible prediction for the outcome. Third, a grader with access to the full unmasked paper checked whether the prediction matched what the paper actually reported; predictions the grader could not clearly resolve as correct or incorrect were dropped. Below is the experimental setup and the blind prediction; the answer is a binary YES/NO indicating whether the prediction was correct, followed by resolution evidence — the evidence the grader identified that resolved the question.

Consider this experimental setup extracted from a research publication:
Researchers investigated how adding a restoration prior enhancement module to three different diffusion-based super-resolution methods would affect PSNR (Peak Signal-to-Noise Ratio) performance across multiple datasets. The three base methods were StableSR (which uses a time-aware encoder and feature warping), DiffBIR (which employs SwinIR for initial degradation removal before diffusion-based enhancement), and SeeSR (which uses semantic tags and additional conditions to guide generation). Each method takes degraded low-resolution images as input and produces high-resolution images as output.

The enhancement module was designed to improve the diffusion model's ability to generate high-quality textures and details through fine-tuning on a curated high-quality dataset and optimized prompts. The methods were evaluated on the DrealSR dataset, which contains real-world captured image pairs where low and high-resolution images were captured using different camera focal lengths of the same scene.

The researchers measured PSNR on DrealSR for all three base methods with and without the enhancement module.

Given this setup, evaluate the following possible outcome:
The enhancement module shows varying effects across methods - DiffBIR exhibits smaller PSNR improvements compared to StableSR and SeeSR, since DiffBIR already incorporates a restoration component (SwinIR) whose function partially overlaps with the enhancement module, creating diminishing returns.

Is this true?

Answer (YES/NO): NO